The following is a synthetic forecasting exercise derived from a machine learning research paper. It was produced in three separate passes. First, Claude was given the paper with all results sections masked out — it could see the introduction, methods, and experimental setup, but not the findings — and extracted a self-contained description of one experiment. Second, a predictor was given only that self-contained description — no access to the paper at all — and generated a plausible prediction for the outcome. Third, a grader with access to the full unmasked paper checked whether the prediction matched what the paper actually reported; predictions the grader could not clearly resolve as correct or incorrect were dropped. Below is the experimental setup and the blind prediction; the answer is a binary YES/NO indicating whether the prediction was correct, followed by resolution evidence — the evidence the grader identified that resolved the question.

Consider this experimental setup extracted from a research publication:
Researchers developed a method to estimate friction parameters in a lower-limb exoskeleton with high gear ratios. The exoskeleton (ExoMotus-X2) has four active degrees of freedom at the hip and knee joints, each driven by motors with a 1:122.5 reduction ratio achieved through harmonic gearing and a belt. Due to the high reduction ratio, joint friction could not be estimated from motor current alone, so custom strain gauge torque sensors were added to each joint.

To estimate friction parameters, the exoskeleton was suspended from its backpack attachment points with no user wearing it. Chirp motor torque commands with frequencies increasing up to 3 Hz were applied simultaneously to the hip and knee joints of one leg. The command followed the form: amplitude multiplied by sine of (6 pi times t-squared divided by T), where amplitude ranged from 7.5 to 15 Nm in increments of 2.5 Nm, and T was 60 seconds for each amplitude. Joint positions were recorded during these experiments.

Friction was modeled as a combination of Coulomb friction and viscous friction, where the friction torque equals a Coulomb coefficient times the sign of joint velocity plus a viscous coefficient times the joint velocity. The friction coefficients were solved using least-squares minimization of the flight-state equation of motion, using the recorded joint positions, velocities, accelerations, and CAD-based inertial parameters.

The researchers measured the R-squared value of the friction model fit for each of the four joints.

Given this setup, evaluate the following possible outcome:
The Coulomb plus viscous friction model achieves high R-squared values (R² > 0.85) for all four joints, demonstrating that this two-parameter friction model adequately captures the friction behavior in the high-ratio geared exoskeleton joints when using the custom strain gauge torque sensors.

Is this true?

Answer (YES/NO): YES